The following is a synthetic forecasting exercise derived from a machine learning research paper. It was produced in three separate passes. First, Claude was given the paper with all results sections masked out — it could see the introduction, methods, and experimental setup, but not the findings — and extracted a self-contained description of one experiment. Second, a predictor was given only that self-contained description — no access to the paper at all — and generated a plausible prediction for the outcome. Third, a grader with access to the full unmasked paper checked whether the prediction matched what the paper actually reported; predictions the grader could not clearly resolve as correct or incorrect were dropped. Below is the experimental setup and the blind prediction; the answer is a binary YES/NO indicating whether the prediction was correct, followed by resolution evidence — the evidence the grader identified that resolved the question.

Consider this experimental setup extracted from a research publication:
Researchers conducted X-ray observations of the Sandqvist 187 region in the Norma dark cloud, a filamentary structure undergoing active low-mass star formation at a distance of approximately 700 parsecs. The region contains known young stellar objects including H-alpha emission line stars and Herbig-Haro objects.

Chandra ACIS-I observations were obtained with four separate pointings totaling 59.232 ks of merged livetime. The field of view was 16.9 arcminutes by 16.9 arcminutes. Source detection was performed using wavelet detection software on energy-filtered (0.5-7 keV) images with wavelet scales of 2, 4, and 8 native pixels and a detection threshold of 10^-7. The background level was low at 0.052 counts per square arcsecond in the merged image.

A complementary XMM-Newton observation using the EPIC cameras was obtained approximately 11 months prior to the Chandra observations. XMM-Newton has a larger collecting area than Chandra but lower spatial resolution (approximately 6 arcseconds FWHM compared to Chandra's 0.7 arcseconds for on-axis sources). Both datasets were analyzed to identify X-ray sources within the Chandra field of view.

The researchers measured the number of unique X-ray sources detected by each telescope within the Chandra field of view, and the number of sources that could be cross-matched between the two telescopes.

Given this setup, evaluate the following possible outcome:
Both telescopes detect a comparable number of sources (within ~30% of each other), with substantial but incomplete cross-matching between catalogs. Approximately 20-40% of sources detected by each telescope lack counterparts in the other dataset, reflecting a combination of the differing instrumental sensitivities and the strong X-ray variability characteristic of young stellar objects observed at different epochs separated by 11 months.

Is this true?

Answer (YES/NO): NO